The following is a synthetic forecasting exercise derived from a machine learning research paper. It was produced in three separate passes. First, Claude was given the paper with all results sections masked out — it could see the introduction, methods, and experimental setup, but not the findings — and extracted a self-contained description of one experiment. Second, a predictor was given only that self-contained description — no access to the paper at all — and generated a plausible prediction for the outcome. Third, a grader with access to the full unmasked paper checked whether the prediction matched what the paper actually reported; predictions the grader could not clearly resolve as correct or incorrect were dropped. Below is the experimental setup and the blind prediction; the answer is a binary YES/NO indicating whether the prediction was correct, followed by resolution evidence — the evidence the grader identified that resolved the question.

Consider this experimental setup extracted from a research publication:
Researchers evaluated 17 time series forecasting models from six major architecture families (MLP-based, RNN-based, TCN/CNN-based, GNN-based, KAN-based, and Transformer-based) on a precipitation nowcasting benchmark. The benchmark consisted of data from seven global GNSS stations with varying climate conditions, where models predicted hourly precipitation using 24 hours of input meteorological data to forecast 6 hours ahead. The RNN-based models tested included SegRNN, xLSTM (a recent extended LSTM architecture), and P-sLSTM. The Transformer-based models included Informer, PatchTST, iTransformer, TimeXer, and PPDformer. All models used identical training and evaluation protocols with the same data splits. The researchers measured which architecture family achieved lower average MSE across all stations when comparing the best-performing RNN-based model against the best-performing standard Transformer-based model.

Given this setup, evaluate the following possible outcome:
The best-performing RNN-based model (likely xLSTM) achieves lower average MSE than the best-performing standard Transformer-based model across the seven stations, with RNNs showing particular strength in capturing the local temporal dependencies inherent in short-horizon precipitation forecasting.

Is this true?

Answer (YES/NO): YES